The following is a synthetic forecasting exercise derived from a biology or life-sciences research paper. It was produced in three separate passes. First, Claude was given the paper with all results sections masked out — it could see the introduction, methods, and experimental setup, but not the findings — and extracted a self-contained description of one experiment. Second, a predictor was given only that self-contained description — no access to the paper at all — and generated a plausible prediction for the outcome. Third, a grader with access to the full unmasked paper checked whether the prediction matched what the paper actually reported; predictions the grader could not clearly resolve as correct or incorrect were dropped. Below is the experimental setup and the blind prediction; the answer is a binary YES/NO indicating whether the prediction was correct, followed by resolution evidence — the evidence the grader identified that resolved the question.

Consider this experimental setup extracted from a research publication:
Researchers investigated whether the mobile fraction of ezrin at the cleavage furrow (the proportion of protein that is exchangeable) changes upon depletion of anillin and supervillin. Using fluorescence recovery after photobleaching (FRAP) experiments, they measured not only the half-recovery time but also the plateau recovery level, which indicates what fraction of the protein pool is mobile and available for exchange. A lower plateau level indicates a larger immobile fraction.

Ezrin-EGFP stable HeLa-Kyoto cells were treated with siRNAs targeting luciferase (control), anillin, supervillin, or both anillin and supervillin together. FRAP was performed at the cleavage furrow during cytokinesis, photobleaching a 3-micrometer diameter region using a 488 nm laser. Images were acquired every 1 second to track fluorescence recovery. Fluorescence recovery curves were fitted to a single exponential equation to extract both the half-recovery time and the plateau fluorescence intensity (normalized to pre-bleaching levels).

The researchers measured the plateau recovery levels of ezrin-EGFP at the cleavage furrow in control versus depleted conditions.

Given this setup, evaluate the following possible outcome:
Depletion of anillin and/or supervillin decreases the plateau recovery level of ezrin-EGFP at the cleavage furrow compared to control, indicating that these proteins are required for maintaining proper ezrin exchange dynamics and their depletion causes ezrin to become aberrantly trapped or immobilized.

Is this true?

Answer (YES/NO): NO